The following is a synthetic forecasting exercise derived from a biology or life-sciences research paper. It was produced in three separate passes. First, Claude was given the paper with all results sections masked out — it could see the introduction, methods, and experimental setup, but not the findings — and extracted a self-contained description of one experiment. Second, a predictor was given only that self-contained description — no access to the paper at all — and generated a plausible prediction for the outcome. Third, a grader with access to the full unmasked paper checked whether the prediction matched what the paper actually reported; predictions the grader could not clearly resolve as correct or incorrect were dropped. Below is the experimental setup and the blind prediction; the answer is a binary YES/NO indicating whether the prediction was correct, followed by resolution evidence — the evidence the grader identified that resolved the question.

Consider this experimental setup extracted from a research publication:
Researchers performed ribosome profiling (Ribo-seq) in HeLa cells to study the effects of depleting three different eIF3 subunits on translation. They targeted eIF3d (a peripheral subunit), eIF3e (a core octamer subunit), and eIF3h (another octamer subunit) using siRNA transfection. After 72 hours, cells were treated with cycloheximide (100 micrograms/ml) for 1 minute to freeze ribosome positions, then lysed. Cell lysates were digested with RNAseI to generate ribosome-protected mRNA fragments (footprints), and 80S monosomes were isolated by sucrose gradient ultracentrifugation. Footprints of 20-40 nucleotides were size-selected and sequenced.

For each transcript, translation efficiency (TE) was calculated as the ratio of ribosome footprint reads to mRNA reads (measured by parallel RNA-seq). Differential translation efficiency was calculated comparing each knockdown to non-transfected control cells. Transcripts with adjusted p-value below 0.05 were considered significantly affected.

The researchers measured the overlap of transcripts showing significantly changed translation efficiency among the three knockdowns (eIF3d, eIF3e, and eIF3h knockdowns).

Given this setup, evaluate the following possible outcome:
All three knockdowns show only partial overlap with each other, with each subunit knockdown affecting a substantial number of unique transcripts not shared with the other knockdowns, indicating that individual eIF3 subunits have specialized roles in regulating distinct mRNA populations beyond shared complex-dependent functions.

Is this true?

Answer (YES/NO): NO